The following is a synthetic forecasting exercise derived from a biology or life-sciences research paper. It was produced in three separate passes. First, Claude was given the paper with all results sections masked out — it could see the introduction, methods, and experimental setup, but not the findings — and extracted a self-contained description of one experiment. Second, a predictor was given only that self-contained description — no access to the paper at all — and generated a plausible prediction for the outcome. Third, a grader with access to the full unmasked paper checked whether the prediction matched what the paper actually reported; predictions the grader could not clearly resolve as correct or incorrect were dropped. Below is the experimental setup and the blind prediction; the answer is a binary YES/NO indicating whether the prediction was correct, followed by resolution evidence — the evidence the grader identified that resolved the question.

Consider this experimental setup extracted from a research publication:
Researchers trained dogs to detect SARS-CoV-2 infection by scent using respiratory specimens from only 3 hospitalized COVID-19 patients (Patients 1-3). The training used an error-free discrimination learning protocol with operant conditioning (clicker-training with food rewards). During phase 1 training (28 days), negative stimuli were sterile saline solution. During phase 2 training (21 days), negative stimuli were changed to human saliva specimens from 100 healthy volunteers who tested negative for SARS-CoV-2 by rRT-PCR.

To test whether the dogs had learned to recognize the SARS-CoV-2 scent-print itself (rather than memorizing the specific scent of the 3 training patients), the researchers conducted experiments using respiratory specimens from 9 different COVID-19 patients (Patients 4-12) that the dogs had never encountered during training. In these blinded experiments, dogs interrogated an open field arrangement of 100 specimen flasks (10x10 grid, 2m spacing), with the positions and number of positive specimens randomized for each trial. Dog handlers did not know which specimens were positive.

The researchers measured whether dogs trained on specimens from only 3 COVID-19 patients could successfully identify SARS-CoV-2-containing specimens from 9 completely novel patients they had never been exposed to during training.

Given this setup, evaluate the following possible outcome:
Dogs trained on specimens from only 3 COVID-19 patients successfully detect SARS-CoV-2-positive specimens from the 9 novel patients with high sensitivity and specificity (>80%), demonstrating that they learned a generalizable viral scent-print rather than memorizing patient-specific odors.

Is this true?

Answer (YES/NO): YES